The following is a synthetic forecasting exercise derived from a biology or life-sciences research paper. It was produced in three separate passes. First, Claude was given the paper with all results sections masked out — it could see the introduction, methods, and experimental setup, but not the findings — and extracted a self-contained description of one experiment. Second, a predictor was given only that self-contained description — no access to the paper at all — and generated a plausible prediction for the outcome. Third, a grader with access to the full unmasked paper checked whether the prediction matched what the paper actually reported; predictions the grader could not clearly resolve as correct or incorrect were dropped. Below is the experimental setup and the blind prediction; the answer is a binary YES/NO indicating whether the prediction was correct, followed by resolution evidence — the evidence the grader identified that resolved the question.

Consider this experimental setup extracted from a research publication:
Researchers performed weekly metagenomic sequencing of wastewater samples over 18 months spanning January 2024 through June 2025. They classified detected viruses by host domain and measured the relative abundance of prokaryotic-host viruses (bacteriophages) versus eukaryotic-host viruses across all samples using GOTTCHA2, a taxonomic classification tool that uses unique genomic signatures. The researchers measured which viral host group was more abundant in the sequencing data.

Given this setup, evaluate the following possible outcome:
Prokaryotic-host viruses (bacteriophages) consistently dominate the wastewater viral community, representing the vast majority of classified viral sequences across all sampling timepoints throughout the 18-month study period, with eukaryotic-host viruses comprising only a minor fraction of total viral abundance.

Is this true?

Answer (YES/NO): NO